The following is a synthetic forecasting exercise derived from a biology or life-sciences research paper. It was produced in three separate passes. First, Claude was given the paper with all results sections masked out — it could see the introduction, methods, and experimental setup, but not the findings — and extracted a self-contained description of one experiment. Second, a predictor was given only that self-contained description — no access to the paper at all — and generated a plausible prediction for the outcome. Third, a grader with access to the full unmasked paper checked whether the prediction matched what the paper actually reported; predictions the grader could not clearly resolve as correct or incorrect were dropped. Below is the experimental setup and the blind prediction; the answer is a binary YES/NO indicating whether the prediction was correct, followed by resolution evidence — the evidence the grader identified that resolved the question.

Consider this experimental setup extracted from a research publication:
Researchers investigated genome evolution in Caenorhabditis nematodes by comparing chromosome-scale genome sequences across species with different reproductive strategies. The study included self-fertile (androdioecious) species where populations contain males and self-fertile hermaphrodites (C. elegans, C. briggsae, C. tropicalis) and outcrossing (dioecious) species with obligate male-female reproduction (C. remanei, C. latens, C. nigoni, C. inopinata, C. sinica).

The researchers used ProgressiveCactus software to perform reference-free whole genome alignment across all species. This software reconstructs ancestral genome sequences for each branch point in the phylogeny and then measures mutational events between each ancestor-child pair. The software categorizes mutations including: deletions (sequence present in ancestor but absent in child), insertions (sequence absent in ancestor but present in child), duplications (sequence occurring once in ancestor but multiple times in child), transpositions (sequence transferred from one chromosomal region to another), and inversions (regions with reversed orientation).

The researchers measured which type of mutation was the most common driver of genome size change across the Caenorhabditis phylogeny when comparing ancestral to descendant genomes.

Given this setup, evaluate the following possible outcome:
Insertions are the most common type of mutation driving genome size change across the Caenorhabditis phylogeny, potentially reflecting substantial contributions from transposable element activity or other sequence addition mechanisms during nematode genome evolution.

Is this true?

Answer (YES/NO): NO